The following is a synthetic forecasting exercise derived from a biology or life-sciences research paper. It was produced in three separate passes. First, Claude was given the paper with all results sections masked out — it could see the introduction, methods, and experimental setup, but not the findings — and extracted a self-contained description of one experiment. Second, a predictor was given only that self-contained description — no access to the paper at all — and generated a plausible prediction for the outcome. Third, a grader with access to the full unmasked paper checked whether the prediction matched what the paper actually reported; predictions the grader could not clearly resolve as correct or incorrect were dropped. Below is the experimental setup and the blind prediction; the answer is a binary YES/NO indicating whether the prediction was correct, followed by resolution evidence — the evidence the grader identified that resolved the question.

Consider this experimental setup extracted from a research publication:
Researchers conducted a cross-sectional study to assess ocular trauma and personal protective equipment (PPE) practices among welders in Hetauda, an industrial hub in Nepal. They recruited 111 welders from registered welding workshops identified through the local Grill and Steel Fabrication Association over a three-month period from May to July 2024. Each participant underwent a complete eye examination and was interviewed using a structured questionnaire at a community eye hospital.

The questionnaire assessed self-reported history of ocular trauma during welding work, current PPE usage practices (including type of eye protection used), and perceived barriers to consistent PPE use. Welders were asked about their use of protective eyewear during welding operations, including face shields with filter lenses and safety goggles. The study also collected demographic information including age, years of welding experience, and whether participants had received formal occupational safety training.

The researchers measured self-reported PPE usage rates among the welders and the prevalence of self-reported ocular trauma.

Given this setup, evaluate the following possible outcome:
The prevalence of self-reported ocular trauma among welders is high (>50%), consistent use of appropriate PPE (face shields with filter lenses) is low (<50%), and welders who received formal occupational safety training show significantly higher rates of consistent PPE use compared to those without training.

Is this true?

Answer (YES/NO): NO